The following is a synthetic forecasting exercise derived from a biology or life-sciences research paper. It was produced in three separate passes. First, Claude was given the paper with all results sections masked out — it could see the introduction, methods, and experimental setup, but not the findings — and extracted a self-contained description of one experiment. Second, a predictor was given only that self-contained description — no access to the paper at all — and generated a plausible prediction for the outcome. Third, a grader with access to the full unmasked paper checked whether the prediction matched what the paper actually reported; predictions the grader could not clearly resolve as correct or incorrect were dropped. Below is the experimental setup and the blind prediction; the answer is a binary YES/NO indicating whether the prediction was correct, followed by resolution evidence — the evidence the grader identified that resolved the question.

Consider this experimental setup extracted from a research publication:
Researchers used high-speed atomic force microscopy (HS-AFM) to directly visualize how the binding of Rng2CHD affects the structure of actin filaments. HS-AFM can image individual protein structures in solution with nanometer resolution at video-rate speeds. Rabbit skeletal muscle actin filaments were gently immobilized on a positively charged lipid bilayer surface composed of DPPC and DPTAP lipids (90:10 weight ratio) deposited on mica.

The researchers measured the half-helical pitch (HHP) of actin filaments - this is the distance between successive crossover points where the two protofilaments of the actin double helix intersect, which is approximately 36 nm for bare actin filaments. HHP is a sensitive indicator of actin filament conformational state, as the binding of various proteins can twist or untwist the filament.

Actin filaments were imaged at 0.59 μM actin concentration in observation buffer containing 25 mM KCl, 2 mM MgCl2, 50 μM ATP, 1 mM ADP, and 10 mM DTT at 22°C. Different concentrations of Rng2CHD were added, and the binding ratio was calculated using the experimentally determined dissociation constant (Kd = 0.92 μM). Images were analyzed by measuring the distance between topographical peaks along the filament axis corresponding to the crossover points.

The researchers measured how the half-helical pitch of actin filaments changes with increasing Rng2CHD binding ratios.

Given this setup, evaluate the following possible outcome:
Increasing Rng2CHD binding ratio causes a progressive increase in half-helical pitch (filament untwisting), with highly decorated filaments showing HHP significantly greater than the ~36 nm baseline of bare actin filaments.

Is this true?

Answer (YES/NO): NO